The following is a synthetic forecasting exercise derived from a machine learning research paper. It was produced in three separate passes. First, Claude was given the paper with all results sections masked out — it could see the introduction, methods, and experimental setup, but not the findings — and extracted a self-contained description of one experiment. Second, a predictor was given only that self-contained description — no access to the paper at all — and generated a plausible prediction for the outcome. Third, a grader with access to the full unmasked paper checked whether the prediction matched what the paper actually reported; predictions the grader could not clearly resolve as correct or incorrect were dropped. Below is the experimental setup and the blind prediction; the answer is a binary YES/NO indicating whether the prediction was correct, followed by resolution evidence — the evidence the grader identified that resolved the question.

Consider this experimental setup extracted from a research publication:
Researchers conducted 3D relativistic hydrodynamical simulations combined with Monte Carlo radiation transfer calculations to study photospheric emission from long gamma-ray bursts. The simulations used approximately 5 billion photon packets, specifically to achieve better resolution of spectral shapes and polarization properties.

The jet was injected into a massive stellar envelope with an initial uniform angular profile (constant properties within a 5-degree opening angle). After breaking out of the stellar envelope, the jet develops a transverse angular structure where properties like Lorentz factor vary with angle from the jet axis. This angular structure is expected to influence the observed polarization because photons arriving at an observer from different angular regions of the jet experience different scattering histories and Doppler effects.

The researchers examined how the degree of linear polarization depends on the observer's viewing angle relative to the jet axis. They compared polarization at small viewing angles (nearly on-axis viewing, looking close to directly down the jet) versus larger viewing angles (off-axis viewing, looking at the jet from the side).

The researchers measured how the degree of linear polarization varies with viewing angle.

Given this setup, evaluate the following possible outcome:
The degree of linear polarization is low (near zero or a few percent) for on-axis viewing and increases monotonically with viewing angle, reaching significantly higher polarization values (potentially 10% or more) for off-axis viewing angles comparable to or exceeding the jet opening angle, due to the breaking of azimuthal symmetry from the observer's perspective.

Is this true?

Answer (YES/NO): NO